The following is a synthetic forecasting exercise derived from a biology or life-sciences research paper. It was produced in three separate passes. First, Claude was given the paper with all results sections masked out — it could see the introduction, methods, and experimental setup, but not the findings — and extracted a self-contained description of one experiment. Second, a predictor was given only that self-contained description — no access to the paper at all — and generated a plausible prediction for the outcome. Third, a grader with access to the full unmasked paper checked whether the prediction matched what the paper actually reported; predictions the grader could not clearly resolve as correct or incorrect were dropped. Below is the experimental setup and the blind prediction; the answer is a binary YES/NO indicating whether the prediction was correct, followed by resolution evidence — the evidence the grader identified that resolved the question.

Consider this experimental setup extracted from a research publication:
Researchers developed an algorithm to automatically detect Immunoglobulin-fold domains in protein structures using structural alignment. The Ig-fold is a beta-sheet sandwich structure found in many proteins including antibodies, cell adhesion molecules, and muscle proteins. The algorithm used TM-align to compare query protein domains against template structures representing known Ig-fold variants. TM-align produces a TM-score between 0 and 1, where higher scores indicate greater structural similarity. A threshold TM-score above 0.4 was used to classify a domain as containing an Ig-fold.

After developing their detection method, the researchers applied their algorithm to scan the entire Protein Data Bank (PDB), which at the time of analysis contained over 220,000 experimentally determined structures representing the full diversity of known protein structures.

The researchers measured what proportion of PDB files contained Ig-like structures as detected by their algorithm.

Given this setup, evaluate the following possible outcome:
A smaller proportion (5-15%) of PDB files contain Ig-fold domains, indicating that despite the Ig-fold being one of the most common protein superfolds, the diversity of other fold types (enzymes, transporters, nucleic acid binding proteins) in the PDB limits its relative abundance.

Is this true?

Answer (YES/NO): YES